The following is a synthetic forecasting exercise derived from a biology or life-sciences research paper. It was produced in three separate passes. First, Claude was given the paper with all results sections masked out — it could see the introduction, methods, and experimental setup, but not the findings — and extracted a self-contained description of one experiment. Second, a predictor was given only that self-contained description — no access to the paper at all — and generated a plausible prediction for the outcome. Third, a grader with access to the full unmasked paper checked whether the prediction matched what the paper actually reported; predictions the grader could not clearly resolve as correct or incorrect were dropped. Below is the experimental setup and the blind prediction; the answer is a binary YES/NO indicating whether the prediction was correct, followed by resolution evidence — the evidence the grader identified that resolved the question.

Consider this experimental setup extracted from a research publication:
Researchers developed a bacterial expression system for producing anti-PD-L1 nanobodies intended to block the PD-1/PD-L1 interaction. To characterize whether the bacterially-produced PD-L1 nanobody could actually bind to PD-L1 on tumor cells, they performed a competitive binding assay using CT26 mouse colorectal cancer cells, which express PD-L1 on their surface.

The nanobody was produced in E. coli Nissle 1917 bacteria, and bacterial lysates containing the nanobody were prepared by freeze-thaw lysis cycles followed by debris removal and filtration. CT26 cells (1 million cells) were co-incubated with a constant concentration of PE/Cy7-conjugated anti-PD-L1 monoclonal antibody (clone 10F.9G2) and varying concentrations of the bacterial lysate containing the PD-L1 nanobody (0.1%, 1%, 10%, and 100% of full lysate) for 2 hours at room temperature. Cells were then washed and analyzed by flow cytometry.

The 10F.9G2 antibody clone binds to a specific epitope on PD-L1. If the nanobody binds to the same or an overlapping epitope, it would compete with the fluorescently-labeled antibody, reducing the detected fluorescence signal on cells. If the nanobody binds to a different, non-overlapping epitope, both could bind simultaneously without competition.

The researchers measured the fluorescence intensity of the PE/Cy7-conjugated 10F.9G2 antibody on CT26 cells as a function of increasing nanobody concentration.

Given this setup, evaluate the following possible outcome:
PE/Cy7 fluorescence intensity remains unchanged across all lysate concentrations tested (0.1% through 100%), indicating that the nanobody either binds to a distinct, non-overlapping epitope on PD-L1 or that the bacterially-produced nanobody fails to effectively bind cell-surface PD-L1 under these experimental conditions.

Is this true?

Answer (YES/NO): NO